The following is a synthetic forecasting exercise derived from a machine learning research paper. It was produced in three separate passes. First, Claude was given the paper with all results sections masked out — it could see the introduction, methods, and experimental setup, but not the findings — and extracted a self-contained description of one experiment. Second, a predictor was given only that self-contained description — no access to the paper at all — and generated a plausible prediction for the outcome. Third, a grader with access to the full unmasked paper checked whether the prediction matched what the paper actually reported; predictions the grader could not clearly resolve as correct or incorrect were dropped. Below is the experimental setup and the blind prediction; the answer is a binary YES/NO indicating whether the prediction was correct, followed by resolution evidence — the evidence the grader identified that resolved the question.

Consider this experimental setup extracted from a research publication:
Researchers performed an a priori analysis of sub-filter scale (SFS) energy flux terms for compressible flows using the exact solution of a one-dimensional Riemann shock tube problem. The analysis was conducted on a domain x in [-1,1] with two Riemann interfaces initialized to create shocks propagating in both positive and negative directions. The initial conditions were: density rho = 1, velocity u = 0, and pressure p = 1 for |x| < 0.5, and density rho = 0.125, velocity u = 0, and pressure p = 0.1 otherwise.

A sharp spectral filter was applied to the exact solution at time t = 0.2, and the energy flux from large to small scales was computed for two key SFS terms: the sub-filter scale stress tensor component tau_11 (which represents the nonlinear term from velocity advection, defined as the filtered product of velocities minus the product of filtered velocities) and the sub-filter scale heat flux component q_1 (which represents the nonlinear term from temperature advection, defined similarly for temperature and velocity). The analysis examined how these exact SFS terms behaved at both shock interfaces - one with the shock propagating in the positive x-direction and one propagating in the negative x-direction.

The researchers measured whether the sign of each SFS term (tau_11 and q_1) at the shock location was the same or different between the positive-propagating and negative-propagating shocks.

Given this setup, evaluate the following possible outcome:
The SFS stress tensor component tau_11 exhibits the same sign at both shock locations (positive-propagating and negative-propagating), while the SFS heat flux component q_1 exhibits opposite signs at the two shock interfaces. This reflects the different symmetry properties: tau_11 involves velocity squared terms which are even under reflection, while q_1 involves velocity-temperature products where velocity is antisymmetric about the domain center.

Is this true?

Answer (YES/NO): YES